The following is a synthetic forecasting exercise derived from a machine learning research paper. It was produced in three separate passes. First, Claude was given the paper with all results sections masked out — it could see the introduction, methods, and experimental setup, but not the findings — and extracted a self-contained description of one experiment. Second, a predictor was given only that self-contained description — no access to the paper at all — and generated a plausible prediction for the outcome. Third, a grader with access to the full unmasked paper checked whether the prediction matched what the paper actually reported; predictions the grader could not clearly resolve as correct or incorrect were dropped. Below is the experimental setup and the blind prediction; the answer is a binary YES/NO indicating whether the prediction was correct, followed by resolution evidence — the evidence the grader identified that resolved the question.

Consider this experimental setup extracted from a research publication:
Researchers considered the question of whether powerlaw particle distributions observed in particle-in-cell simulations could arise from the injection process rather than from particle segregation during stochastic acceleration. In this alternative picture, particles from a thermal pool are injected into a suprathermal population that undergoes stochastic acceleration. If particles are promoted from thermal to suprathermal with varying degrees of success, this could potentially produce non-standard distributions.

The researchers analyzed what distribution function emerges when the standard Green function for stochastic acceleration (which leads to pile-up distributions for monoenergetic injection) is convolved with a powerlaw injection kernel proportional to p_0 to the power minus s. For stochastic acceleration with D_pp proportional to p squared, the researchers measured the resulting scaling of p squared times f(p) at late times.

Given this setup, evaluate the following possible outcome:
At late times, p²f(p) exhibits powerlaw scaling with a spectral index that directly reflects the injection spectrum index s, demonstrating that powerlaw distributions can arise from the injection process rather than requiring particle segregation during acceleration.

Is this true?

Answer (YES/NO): YES